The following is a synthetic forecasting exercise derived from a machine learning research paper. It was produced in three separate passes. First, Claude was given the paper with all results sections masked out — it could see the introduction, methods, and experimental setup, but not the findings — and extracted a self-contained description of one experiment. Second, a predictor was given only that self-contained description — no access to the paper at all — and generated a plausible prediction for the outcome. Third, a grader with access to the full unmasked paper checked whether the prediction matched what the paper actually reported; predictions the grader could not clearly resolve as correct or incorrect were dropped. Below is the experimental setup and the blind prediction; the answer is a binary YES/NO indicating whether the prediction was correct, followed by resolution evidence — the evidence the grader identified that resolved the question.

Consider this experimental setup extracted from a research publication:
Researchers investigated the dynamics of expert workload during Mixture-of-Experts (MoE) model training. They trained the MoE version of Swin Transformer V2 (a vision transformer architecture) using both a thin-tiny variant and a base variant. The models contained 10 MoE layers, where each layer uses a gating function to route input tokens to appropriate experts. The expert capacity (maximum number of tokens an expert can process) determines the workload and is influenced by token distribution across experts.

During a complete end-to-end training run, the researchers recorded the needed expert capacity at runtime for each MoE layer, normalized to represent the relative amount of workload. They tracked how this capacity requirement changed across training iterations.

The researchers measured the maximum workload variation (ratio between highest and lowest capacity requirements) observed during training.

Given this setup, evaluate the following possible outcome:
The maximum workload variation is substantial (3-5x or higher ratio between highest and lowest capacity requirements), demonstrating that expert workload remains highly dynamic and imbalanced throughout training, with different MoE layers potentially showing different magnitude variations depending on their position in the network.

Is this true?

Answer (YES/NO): YES